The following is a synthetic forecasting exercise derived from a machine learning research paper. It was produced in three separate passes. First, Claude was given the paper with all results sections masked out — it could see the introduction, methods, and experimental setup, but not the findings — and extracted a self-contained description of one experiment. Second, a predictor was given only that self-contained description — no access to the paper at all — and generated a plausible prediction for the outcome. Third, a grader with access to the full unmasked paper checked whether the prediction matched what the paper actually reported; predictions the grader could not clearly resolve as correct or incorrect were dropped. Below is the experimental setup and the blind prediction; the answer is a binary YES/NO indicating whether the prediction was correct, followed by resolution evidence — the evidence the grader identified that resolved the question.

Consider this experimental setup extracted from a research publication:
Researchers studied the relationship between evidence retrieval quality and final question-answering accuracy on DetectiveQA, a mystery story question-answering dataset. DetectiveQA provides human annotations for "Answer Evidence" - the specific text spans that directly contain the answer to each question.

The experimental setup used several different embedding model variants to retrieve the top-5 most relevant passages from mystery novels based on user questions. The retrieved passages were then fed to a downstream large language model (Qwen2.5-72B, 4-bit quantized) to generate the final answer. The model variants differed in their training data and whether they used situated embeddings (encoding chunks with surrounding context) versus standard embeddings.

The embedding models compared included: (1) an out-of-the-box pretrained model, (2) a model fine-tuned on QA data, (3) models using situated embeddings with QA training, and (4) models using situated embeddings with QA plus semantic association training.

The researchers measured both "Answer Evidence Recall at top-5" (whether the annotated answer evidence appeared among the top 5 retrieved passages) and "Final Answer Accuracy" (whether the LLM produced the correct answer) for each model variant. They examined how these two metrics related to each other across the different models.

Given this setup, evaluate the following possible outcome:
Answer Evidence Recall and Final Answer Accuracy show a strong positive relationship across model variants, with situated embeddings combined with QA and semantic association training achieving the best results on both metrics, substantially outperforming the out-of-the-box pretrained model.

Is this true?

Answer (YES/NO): NO